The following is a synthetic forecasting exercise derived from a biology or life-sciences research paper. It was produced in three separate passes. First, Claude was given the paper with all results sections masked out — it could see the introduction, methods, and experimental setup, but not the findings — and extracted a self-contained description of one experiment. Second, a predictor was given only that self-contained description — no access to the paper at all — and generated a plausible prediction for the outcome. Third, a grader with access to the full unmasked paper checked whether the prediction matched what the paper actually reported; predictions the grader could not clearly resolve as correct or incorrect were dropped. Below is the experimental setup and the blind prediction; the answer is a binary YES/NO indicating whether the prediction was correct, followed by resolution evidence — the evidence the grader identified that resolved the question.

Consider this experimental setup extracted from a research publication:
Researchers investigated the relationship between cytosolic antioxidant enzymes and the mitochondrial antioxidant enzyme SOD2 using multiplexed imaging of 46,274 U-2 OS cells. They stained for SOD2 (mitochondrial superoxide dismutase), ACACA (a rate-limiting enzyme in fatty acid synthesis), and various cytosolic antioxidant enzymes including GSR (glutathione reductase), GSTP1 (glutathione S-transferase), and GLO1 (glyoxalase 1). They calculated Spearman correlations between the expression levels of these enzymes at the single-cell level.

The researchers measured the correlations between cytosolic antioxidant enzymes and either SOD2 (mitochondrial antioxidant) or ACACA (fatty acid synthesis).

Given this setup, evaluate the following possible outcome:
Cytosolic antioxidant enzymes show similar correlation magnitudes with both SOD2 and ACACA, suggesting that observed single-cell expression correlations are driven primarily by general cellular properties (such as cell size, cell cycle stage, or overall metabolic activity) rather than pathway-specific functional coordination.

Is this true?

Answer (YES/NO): NO